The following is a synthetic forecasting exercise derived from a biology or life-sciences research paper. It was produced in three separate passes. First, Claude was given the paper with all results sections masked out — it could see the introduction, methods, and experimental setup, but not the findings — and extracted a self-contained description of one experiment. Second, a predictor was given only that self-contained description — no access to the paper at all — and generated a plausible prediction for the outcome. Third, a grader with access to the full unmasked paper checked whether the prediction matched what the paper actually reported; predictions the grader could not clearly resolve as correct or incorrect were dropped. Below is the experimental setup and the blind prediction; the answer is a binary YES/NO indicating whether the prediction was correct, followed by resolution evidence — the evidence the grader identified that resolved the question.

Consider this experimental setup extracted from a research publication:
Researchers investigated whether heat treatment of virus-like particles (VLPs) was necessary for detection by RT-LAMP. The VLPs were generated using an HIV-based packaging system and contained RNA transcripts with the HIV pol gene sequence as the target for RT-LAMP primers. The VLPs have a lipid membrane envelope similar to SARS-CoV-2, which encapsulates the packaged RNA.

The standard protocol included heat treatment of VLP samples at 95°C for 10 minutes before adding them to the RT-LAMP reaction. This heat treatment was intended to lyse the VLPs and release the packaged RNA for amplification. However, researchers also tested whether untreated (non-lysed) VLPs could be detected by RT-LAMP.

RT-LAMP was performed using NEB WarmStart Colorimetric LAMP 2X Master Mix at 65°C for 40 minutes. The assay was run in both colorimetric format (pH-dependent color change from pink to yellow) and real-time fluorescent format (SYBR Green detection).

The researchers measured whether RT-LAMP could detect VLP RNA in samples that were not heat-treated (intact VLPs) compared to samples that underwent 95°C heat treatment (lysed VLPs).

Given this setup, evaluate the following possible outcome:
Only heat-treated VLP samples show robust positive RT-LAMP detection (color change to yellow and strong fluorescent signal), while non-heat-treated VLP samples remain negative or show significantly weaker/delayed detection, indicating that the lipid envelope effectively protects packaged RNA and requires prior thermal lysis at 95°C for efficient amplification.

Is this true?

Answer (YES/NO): NO